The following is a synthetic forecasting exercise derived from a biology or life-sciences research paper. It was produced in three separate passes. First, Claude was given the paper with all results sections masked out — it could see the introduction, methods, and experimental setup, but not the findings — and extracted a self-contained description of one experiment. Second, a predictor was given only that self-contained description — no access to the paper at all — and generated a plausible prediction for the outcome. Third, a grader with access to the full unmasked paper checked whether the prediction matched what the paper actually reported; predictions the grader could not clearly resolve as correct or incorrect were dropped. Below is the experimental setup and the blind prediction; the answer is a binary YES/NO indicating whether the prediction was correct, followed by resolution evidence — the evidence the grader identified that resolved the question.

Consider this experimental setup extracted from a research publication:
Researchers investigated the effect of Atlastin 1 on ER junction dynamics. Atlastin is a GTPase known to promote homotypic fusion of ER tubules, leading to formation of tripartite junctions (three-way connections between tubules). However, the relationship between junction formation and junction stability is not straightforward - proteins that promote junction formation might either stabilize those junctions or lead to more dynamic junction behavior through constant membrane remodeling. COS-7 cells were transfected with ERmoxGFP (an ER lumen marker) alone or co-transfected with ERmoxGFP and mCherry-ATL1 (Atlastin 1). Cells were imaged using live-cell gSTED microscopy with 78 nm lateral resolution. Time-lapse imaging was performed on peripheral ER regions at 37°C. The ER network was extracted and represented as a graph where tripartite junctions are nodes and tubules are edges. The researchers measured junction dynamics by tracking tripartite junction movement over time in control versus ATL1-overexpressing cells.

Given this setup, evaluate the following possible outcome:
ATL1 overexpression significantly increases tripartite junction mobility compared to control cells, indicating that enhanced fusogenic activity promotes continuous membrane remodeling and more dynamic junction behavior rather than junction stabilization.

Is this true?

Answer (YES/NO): YES